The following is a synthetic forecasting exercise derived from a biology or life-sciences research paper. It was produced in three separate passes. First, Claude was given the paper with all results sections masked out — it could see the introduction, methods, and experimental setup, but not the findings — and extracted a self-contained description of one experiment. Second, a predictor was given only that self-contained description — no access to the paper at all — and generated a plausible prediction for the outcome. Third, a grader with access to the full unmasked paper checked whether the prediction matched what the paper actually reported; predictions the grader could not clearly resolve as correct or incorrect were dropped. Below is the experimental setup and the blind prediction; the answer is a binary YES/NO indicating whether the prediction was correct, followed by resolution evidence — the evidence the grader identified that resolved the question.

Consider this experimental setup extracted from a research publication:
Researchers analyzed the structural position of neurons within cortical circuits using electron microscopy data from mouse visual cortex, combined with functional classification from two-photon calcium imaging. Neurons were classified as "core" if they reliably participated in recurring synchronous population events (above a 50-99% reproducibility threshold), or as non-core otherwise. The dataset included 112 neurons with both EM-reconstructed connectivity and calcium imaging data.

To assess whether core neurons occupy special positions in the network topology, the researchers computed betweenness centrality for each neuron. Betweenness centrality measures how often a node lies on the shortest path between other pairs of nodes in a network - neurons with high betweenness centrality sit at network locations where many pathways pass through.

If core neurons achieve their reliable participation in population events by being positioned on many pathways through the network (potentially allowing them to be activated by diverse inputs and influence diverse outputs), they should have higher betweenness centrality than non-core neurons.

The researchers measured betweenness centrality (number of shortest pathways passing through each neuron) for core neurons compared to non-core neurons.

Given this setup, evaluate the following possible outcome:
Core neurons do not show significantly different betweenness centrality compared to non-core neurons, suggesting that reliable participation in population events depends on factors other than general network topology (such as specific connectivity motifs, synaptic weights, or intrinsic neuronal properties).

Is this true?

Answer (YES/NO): YES